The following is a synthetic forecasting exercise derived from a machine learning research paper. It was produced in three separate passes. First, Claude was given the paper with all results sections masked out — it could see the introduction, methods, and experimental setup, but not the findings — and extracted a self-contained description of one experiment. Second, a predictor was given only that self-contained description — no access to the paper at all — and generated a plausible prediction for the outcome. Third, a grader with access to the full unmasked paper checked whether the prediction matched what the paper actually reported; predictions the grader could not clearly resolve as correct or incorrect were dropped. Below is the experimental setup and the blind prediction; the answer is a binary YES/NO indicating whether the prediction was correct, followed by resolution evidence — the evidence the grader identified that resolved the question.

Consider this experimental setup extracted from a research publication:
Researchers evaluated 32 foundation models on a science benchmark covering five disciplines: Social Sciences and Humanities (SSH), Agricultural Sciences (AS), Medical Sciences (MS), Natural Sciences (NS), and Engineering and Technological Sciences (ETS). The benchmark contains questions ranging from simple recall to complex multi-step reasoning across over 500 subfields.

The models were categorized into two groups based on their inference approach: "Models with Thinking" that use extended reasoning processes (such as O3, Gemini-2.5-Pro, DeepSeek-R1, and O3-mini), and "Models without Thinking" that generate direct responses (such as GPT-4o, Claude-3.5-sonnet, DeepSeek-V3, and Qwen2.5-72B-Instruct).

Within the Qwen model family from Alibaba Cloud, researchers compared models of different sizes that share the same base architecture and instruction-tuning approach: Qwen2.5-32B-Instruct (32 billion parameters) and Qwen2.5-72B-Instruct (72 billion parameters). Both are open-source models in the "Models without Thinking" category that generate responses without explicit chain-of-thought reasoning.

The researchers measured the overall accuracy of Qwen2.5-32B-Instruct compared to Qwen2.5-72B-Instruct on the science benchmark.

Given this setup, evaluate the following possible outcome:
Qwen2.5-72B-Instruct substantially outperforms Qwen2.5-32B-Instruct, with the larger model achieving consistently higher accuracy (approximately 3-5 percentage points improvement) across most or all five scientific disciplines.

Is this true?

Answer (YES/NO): NO